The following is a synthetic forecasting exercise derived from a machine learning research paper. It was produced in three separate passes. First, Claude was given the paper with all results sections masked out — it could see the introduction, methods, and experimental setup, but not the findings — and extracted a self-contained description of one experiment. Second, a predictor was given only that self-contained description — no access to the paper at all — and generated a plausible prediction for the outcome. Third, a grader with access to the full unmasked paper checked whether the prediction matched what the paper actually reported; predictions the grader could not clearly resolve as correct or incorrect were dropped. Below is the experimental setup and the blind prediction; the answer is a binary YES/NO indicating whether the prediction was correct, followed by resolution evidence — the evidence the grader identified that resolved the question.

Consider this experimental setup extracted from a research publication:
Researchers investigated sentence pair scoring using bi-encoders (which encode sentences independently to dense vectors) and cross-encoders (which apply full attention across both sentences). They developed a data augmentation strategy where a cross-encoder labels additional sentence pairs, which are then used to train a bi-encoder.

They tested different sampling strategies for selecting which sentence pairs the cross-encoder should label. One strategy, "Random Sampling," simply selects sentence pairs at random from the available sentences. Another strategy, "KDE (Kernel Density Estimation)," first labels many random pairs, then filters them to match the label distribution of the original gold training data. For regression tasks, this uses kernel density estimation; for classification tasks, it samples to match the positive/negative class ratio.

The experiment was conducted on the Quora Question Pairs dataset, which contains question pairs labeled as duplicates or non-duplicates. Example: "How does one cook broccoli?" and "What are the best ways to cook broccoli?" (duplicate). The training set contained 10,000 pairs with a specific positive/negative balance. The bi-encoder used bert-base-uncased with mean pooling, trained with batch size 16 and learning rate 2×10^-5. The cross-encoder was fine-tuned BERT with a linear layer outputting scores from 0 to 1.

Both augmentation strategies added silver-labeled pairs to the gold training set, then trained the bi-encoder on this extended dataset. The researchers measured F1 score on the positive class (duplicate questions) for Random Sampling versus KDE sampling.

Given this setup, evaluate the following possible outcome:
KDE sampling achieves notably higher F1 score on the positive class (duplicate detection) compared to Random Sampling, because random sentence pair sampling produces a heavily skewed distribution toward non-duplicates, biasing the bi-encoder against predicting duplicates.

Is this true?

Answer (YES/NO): YES